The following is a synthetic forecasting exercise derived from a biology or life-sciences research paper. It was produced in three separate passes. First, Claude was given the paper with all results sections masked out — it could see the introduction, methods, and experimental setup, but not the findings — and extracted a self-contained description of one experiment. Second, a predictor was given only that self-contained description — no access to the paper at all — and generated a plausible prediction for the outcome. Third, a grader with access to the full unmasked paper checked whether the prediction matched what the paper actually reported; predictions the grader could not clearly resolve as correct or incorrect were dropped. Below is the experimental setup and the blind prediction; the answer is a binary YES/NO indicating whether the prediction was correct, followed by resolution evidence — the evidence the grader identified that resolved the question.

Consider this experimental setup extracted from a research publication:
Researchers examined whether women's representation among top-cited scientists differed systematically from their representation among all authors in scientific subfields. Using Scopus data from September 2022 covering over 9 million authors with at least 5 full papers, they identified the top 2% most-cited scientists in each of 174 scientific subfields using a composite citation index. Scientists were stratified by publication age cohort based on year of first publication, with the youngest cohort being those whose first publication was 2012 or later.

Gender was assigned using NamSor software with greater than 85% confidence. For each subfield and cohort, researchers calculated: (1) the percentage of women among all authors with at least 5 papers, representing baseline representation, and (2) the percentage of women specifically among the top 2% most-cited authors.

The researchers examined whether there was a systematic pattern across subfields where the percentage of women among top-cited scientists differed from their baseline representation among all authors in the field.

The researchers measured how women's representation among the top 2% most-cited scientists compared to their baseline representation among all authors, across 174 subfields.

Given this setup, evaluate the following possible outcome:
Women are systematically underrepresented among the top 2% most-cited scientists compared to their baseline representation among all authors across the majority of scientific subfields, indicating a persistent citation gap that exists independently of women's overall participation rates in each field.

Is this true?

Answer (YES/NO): YES